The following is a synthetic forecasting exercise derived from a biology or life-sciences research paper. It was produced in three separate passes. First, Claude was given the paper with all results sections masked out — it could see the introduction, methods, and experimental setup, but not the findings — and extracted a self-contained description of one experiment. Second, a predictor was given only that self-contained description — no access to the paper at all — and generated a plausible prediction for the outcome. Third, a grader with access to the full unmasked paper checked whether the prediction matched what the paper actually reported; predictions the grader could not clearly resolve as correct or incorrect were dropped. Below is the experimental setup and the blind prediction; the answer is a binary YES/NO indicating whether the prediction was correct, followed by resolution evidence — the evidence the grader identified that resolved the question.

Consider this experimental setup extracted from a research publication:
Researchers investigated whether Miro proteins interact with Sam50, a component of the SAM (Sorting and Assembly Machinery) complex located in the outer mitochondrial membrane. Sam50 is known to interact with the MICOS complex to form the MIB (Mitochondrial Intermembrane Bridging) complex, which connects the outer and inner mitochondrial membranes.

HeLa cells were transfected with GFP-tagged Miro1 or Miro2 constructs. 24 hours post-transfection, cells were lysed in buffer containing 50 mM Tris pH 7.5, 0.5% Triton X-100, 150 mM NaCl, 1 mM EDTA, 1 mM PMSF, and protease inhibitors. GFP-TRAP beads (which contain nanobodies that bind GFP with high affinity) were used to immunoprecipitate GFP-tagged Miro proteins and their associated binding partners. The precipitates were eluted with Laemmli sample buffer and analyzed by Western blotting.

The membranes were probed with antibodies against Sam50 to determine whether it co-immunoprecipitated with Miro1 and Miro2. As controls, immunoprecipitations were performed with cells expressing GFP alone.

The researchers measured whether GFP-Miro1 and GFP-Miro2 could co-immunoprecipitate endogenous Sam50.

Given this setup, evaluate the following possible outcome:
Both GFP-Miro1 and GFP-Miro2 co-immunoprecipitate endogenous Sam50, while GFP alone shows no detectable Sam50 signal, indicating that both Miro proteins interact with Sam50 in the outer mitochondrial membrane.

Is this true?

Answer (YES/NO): YES